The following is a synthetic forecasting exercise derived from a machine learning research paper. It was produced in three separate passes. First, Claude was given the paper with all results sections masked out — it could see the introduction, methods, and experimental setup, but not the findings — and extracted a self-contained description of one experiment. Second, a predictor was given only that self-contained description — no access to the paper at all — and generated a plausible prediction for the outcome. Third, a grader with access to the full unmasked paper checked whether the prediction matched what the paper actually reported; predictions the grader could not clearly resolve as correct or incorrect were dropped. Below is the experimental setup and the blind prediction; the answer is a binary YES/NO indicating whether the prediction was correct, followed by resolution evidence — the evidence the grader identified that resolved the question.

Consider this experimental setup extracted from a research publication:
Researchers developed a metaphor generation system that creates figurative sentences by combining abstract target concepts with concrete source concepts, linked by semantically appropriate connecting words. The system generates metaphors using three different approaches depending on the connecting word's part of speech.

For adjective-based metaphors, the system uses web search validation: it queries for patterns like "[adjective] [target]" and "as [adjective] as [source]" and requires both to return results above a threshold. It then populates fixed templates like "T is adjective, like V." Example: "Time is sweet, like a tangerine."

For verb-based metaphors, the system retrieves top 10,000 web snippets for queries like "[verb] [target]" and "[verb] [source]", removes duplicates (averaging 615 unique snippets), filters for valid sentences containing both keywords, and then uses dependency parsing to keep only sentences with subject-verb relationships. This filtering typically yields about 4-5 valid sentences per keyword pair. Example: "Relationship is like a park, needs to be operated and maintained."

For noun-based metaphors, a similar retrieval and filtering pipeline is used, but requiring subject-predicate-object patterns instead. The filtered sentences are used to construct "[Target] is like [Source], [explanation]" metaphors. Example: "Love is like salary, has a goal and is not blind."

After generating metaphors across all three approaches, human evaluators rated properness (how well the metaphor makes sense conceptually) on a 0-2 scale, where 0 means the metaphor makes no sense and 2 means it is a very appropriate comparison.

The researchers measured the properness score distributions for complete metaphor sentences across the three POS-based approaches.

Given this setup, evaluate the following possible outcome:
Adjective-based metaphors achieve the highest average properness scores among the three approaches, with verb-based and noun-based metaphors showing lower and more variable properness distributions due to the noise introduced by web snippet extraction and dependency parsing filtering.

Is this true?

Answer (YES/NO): NO